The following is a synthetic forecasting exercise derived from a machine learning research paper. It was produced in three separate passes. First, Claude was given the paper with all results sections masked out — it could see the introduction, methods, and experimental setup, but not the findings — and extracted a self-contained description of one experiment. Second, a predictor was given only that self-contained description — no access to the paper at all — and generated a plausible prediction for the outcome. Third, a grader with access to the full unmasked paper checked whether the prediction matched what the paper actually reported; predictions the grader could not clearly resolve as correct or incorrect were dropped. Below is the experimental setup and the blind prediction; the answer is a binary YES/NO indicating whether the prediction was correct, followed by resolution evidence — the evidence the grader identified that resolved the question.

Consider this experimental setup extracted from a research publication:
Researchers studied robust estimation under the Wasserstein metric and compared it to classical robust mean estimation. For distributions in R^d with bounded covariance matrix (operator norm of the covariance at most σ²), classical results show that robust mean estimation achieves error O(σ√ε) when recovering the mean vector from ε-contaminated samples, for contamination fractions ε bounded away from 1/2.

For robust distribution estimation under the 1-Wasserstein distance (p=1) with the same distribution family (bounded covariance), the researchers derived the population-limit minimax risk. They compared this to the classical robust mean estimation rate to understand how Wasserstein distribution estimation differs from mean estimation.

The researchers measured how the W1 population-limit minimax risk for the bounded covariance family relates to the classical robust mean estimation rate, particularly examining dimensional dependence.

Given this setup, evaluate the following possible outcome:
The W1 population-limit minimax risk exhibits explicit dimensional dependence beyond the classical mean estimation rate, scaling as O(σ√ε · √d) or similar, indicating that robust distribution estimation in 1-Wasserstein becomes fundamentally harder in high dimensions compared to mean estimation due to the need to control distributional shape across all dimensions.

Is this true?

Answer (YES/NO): YES